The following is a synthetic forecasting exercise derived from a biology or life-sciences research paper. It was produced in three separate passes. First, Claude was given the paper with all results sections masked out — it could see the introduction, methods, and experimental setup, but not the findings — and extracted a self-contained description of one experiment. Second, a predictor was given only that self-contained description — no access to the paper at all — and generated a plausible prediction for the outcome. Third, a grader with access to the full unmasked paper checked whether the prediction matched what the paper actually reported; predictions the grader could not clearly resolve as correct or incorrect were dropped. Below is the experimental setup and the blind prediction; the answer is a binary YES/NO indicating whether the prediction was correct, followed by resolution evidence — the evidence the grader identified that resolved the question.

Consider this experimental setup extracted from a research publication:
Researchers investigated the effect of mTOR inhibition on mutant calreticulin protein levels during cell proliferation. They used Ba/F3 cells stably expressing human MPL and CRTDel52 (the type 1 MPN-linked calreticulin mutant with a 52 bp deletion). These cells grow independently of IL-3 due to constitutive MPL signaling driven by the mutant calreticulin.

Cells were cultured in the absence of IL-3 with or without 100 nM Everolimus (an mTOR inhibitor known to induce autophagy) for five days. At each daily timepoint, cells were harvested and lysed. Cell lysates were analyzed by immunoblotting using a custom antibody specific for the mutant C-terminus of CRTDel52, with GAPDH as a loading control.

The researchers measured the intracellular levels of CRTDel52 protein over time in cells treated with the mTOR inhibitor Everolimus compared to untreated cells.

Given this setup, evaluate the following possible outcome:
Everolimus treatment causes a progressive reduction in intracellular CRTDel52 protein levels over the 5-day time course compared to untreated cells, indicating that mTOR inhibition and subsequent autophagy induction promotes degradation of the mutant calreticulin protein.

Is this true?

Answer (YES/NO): NO